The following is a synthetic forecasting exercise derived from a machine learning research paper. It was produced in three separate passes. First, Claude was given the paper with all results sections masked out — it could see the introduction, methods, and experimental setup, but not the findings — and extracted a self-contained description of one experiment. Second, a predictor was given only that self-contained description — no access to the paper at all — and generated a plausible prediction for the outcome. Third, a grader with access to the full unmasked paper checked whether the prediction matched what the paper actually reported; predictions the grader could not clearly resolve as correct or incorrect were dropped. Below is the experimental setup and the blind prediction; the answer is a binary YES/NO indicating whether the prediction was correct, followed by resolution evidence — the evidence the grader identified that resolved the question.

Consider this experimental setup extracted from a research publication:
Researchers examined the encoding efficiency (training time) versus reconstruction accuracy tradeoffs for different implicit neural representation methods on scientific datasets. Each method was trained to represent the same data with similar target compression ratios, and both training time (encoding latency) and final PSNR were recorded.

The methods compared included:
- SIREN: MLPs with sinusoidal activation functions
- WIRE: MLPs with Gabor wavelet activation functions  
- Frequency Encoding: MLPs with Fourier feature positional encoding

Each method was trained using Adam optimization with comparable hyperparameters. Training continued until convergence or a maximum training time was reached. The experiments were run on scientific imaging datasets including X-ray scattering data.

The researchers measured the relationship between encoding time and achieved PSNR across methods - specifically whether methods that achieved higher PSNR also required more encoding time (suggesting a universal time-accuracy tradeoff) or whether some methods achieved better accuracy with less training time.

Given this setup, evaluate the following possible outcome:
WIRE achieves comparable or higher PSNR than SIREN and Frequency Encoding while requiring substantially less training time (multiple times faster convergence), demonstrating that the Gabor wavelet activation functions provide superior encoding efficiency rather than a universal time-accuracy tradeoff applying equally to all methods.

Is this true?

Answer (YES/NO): NO